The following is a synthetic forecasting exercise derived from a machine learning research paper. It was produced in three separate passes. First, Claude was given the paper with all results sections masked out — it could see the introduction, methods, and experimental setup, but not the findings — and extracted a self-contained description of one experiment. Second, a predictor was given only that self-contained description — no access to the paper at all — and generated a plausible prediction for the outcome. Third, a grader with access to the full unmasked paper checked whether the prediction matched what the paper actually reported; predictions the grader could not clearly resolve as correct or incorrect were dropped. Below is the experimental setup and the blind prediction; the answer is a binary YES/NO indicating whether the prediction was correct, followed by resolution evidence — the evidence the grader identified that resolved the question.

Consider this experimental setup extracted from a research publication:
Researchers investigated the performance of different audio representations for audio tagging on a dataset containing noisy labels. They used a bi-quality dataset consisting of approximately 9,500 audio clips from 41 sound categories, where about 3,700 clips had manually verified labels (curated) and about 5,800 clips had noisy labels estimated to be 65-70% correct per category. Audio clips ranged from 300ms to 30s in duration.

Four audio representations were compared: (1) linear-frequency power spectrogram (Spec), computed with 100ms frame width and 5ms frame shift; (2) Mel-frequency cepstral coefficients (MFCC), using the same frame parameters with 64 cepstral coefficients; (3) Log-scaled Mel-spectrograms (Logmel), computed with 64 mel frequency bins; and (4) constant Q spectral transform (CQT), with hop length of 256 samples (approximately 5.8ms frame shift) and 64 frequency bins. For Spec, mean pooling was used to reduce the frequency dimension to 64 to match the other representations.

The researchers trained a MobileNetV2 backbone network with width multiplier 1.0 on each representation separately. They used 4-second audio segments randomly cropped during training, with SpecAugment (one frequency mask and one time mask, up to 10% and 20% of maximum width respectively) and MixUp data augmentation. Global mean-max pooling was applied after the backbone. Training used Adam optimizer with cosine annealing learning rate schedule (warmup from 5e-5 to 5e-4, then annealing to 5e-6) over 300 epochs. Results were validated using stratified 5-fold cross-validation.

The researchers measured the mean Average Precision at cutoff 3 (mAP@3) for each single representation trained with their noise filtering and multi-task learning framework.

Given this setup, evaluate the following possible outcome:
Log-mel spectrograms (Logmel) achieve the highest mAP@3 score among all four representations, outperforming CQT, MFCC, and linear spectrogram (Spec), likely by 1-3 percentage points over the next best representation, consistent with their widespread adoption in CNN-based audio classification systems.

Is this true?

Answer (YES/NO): NO